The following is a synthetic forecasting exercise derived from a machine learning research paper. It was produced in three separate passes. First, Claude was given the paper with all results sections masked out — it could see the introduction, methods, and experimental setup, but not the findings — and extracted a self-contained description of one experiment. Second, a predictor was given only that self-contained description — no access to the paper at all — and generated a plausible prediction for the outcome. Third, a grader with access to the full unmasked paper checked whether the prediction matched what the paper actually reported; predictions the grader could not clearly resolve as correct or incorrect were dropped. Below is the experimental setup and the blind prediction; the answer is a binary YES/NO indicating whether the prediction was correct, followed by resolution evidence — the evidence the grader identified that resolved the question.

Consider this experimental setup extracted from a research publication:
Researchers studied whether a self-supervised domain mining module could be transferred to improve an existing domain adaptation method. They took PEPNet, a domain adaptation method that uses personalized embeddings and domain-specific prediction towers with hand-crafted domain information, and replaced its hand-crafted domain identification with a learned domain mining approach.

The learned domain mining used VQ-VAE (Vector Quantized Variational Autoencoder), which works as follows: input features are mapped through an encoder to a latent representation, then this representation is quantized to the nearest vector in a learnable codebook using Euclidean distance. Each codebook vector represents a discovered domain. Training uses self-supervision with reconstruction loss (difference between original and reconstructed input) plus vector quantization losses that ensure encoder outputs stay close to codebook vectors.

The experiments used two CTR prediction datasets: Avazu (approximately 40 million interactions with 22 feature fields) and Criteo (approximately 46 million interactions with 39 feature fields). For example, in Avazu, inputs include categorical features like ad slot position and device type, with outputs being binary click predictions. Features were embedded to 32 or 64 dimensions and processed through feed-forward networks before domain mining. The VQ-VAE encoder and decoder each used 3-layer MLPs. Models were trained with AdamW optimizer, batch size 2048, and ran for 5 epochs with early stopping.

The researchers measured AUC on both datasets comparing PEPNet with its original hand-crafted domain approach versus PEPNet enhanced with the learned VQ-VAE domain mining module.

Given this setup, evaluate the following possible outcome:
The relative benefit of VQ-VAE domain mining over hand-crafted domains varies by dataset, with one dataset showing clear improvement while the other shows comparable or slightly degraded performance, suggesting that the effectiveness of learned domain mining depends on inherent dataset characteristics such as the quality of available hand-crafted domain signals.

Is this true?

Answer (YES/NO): NO